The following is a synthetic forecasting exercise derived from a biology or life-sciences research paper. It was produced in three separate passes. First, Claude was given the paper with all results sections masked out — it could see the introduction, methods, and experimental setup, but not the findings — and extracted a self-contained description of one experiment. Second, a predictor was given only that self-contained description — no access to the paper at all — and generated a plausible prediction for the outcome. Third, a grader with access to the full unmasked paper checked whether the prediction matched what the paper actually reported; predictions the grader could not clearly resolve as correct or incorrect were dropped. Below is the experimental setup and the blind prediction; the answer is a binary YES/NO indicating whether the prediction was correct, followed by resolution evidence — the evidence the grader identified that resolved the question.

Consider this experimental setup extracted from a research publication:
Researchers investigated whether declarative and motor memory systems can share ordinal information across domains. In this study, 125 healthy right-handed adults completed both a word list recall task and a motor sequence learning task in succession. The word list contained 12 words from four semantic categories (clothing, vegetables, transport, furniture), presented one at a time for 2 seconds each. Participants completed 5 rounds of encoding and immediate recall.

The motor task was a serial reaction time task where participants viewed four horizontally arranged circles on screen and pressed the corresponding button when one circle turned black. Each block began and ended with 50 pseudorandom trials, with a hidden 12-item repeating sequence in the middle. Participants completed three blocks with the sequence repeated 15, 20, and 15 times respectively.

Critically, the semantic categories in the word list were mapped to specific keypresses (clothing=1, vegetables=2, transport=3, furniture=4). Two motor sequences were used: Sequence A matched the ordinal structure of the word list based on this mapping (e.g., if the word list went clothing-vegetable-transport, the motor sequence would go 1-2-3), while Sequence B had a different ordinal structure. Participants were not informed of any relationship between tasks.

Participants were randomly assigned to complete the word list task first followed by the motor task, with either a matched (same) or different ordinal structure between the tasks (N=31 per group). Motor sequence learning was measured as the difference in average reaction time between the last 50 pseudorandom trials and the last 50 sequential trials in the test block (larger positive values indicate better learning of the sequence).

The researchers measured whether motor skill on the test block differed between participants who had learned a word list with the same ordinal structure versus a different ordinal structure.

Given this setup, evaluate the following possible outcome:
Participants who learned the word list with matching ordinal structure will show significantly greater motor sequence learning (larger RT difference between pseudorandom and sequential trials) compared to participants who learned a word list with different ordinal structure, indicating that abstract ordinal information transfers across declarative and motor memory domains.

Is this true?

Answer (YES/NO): NO